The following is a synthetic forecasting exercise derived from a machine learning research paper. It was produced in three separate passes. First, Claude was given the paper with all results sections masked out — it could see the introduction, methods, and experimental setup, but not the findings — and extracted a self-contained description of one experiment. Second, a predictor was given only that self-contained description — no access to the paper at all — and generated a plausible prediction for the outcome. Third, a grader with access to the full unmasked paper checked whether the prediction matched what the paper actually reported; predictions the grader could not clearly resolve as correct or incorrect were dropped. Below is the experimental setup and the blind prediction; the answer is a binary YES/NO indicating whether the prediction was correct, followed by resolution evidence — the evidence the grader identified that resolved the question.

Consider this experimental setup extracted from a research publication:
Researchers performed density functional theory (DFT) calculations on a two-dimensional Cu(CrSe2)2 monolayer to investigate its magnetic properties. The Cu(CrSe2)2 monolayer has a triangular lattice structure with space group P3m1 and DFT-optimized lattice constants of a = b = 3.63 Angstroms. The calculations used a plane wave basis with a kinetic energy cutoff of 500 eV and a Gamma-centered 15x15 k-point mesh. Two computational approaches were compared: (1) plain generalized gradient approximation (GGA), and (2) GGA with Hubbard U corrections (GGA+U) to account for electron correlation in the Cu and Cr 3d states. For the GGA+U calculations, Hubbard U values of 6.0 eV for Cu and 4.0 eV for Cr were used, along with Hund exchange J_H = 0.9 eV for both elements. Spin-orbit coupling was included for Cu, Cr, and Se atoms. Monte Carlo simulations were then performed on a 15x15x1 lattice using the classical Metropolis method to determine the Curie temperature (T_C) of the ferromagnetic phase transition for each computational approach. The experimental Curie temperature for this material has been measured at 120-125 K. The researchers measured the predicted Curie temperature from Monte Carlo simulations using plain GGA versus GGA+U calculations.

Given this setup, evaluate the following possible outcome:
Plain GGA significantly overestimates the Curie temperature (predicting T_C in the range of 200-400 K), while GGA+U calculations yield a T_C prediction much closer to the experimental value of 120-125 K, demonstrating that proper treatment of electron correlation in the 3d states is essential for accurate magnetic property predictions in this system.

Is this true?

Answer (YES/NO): YES